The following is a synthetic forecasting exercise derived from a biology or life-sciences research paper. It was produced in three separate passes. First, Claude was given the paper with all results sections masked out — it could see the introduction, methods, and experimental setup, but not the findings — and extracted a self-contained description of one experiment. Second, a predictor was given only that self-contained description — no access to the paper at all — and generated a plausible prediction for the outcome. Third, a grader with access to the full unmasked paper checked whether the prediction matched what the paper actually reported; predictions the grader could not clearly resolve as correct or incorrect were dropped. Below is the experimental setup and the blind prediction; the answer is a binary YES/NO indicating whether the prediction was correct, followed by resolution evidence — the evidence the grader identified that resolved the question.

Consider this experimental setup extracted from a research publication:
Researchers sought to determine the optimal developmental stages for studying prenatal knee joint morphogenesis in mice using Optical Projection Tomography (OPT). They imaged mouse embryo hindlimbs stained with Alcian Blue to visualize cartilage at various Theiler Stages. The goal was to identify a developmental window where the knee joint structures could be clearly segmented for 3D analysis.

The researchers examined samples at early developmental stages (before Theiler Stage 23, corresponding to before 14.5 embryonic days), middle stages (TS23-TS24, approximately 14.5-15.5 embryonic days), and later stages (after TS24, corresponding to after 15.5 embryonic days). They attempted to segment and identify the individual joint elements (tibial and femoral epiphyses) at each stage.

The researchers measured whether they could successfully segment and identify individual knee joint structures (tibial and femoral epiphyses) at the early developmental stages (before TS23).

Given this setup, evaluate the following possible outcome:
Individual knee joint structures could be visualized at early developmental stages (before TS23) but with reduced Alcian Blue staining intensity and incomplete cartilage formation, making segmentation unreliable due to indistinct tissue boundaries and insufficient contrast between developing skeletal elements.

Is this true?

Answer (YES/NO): NO